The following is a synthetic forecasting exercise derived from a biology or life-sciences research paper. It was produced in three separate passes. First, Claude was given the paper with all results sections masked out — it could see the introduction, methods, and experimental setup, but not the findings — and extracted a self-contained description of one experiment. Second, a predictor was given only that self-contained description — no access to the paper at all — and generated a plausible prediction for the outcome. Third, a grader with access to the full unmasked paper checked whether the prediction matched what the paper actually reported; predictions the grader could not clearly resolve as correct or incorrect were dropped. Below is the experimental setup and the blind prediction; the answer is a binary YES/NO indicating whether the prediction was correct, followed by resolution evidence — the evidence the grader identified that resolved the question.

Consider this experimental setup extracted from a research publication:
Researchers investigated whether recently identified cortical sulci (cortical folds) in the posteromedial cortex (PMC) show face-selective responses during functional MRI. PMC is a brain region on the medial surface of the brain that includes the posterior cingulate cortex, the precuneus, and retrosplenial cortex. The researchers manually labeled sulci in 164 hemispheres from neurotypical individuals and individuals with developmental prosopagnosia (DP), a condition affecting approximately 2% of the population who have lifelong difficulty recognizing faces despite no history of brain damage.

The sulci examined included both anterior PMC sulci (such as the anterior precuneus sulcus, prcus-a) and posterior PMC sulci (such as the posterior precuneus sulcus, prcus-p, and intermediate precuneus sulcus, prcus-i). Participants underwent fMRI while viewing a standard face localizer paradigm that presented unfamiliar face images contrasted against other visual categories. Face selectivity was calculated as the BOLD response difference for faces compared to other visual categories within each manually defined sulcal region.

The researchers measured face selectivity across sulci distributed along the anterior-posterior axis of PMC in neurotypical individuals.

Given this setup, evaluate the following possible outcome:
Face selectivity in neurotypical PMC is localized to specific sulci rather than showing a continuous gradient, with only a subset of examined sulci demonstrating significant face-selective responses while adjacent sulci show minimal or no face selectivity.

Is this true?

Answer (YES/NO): NO